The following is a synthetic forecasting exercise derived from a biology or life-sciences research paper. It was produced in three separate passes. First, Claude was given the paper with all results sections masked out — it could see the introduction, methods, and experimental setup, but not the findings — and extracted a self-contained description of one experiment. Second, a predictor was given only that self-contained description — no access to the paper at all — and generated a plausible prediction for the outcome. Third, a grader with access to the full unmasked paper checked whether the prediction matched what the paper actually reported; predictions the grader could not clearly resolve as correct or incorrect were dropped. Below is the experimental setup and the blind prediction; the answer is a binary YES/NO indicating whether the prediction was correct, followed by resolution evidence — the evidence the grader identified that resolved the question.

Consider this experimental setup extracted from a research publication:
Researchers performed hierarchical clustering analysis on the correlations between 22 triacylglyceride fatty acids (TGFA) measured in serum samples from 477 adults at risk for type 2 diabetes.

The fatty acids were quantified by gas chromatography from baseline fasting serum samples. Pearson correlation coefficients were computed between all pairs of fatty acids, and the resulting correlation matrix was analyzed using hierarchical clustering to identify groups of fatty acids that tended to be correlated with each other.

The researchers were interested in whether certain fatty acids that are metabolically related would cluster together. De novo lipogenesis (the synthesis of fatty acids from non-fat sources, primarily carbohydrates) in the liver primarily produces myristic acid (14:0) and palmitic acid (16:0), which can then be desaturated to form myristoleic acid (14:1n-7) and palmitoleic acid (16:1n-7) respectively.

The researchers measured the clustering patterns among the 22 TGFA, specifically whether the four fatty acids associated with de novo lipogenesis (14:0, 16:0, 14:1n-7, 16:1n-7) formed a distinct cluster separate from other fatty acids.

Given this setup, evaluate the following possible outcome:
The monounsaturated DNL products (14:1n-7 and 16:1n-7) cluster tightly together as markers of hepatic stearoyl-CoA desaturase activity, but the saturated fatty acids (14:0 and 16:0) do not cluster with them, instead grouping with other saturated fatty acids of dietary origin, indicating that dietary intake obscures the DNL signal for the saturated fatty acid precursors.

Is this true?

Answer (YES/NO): NO